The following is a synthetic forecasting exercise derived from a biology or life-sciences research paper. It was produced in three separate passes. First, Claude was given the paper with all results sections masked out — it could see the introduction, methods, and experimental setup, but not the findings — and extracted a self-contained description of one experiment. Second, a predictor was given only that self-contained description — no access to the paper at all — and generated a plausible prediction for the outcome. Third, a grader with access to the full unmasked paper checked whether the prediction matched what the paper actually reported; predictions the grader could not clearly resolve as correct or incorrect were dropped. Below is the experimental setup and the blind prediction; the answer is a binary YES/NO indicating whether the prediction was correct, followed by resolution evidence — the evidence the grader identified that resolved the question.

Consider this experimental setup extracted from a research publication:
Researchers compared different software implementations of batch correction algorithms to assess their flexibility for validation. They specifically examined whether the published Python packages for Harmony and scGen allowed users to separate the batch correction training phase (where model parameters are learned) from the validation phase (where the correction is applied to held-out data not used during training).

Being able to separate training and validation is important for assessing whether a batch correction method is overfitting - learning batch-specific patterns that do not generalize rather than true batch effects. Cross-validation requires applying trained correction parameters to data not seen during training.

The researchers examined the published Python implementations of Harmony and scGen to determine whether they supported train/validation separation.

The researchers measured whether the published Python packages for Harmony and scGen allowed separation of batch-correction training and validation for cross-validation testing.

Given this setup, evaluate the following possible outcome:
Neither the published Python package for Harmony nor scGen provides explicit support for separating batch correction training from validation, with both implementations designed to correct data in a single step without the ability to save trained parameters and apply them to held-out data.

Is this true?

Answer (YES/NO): YES